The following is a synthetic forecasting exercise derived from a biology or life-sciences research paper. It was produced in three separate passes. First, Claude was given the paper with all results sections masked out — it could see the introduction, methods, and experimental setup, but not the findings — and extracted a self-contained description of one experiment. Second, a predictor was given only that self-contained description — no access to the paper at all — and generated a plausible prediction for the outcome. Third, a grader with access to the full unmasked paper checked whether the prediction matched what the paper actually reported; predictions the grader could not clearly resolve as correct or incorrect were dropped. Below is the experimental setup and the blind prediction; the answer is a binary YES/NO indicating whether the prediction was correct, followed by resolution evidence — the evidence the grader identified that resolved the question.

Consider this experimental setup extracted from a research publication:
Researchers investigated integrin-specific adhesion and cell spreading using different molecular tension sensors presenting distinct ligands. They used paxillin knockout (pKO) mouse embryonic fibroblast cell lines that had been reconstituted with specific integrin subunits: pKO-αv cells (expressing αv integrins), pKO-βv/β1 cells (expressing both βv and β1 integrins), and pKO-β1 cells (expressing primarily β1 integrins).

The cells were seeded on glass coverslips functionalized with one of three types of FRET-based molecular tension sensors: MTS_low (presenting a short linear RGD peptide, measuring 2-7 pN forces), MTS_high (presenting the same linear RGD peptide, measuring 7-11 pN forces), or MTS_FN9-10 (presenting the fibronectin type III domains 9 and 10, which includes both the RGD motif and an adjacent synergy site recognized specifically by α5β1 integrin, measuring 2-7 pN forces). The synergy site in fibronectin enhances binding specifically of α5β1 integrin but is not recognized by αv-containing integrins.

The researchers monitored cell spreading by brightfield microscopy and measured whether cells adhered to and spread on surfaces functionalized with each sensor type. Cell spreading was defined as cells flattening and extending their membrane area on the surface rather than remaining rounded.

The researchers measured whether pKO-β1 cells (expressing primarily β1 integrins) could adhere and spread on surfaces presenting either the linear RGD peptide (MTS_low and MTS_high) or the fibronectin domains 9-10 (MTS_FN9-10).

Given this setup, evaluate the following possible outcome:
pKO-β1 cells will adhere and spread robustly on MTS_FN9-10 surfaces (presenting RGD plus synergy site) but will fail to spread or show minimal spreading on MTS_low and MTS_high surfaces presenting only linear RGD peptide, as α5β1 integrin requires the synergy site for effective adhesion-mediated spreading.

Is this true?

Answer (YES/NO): YES